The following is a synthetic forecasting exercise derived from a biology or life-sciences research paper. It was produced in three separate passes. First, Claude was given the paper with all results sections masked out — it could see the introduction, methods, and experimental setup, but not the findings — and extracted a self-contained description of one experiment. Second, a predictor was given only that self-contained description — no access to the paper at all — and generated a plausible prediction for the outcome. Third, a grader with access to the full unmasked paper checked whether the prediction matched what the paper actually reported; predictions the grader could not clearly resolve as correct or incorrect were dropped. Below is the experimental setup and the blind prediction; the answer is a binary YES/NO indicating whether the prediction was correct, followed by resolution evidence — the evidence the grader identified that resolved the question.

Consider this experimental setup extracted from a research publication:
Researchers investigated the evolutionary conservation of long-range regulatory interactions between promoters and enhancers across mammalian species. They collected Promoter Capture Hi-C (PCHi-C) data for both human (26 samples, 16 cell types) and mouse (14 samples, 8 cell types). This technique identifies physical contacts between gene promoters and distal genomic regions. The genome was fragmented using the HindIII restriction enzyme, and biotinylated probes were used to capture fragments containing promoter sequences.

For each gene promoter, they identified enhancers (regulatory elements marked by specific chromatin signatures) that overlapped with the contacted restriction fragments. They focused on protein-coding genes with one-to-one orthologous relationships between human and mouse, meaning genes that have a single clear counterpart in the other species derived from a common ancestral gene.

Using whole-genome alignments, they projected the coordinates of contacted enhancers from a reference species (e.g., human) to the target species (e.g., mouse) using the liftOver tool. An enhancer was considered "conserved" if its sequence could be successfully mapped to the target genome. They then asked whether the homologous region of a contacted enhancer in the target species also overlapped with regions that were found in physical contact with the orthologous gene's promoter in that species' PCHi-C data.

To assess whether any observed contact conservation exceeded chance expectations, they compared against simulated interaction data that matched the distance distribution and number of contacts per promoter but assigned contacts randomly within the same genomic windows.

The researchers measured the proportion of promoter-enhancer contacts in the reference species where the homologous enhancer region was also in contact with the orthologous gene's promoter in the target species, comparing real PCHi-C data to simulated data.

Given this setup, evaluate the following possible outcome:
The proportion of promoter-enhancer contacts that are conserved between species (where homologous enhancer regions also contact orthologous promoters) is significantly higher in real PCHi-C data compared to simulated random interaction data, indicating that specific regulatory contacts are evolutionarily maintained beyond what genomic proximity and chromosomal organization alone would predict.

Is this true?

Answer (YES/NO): YES